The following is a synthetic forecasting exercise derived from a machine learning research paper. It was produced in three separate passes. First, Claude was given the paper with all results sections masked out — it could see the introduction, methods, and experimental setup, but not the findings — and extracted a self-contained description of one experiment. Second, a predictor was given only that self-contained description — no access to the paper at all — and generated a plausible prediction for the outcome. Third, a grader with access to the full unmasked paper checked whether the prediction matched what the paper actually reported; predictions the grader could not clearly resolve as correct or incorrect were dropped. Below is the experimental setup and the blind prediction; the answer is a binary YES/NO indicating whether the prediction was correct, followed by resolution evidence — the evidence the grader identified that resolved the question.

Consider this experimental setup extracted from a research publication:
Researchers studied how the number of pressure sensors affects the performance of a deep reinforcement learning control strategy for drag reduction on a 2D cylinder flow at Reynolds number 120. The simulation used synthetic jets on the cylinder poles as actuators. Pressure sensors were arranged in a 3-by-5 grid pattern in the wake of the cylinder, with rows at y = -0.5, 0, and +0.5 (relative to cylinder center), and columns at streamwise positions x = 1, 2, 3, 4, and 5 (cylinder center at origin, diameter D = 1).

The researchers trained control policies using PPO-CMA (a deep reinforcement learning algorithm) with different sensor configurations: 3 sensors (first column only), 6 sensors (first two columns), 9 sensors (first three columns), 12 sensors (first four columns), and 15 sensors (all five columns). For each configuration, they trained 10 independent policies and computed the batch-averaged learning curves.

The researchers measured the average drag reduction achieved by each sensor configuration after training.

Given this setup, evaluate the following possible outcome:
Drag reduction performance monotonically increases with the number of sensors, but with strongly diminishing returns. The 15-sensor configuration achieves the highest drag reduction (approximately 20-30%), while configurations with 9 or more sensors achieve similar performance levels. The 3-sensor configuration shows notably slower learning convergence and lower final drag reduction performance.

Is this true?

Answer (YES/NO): NO